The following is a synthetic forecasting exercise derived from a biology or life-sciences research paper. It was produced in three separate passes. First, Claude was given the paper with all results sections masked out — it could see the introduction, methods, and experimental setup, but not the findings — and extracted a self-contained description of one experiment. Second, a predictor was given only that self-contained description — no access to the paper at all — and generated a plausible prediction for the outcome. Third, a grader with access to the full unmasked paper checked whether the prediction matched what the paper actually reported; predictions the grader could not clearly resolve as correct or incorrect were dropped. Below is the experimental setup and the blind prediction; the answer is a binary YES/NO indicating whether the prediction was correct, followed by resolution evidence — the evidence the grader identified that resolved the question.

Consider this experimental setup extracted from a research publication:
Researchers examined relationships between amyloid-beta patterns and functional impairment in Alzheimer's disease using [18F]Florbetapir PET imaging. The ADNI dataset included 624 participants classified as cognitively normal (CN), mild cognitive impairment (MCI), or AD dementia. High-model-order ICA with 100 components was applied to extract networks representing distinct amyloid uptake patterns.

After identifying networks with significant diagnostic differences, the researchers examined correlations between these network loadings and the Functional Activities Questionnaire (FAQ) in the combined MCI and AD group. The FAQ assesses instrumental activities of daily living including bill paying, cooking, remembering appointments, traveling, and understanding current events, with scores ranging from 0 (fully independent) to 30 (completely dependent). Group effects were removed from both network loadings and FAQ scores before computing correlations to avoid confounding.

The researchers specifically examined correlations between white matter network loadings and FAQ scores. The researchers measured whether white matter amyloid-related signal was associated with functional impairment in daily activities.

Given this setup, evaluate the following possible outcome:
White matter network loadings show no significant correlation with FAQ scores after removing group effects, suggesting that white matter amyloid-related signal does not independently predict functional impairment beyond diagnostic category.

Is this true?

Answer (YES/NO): NO